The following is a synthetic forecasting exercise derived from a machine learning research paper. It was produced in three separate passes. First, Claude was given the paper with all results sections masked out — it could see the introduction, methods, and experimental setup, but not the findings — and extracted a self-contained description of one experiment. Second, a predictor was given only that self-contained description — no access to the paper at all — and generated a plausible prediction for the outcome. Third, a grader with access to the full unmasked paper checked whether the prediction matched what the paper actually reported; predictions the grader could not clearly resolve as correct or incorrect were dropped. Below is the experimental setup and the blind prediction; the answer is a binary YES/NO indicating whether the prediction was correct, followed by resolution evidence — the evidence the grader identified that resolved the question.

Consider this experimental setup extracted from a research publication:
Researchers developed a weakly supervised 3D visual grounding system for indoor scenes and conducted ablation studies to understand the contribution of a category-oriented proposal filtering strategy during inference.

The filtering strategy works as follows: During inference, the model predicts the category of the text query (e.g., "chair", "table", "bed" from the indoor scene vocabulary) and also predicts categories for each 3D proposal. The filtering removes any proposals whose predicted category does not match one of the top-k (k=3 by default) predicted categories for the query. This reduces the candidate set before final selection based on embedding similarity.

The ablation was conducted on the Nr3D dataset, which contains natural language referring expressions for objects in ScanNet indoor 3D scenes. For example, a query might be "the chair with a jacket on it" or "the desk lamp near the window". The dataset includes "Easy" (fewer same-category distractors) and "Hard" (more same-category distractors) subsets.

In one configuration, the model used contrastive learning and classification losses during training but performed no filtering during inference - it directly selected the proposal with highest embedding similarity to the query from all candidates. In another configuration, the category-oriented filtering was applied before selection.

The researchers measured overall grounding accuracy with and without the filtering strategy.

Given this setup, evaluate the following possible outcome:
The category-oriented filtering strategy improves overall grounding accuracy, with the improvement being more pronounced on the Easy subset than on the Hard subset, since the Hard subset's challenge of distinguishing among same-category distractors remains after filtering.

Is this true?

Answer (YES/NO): YES